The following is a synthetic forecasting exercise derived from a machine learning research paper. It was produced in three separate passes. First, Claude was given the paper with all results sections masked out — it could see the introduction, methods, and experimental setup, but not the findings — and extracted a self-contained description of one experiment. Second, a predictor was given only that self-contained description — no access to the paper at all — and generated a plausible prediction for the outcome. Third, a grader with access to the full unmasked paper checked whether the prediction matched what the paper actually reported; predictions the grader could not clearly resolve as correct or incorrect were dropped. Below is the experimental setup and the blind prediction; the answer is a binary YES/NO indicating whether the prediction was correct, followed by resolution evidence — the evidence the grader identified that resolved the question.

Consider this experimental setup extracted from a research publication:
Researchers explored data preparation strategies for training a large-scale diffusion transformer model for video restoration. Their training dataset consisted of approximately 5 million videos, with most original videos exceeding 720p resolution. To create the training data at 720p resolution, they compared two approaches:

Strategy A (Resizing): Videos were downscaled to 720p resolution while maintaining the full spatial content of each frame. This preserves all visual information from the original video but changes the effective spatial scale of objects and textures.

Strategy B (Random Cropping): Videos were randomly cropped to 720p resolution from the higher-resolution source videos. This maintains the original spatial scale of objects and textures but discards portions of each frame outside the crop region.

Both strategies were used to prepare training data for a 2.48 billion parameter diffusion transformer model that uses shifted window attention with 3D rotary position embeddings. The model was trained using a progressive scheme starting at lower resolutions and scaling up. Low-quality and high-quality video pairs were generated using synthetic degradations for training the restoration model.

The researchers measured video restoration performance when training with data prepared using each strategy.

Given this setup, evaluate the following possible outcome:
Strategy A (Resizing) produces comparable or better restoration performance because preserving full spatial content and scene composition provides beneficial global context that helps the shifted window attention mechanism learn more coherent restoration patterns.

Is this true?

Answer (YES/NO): NO